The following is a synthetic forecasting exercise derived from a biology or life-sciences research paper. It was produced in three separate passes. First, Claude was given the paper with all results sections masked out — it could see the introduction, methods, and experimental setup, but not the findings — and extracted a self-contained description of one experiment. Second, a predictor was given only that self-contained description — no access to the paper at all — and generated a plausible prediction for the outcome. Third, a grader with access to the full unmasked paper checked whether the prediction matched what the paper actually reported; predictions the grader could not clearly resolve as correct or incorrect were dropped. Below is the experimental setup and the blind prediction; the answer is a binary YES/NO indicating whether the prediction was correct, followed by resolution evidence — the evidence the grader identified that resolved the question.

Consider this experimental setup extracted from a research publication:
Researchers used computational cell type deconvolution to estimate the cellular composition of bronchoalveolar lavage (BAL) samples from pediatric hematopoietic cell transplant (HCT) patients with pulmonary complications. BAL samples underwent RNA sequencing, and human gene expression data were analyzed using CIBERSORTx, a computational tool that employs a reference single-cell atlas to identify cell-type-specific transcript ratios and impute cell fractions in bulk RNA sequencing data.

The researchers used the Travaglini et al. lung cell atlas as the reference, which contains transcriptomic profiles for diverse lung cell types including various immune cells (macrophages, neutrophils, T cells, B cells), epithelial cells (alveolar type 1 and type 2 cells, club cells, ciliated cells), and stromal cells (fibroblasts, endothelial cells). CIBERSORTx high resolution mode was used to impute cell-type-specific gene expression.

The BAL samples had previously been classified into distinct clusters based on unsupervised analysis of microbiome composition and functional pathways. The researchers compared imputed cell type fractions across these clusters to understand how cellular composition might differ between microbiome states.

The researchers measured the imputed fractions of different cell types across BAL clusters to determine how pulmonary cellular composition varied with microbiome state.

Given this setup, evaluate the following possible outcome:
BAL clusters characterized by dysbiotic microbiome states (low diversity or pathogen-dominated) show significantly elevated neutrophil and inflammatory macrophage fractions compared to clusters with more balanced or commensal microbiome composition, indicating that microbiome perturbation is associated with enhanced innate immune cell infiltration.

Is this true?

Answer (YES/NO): NO